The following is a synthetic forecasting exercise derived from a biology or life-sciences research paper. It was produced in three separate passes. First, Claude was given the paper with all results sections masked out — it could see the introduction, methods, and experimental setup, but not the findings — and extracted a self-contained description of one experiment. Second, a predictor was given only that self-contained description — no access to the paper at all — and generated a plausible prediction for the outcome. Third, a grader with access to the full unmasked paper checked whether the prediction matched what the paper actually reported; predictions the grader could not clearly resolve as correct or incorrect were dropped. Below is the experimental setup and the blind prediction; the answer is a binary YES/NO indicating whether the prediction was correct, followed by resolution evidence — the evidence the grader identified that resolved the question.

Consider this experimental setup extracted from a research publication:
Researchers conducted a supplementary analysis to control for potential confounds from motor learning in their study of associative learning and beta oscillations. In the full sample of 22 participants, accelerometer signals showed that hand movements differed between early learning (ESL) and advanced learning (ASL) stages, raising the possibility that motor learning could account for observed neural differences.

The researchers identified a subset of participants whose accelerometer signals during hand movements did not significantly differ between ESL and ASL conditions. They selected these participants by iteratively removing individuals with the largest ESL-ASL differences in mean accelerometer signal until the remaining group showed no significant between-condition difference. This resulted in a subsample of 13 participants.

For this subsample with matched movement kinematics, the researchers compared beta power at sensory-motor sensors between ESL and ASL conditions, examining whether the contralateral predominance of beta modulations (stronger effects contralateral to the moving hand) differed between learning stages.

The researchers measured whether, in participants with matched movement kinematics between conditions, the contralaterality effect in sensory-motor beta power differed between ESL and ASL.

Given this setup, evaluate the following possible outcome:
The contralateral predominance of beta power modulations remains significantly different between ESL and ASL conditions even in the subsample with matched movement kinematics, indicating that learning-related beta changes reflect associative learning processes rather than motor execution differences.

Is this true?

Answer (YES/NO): YES